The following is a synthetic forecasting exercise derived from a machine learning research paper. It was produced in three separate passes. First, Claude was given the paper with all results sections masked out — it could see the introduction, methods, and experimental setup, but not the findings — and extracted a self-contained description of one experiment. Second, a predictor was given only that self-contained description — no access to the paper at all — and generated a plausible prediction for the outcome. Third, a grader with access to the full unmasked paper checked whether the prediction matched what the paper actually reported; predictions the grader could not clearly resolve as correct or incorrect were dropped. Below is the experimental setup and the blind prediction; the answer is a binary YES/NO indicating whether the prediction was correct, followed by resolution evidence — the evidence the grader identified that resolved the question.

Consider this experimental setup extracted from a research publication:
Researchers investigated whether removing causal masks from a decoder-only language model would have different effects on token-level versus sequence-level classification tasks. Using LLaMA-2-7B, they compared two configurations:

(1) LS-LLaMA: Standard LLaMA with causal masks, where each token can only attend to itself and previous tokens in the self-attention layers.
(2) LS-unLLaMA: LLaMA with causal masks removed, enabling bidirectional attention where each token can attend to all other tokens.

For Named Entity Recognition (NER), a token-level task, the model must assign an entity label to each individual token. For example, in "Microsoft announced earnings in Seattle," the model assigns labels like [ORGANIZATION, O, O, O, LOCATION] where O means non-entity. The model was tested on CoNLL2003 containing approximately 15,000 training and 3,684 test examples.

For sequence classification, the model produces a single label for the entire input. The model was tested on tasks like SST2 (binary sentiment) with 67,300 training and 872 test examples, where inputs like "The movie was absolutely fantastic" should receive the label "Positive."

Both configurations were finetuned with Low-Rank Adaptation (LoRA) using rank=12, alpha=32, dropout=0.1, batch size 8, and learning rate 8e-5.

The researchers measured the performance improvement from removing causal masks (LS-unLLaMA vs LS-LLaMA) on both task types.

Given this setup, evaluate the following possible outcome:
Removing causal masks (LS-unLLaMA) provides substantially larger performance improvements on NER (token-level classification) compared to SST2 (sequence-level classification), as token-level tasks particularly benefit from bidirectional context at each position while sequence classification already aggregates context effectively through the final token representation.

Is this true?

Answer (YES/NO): YES